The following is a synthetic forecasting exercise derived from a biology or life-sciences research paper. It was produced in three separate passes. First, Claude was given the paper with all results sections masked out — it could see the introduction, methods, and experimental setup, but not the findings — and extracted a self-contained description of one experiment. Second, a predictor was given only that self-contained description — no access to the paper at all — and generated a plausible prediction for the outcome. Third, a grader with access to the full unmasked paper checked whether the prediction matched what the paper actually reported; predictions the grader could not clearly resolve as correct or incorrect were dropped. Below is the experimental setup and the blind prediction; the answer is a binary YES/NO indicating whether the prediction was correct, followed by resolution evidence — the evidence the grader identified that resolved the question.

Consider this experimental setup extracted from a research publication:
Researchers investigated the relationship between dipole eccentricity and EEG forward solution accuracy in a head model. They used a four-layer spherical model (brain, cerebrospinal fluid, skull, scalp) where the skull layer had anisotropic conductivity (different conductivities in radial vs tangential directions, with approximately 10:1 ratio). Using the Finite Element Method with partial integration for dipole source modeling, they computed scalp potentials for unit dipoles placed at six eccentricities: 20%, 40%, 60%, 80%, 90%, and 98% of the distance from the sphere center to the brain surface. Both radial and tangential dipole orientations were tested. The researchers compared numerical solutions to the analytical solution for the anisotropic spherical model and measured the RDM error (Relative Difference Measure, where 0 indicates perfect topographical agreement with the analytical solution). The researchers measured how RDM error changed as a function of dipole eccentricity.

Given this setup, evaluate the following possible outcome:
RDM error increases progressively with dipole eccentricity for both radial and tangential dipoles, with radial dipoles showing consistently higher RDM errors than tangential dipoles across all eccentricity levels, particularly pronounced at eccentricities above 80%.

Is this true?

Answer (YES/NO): NO